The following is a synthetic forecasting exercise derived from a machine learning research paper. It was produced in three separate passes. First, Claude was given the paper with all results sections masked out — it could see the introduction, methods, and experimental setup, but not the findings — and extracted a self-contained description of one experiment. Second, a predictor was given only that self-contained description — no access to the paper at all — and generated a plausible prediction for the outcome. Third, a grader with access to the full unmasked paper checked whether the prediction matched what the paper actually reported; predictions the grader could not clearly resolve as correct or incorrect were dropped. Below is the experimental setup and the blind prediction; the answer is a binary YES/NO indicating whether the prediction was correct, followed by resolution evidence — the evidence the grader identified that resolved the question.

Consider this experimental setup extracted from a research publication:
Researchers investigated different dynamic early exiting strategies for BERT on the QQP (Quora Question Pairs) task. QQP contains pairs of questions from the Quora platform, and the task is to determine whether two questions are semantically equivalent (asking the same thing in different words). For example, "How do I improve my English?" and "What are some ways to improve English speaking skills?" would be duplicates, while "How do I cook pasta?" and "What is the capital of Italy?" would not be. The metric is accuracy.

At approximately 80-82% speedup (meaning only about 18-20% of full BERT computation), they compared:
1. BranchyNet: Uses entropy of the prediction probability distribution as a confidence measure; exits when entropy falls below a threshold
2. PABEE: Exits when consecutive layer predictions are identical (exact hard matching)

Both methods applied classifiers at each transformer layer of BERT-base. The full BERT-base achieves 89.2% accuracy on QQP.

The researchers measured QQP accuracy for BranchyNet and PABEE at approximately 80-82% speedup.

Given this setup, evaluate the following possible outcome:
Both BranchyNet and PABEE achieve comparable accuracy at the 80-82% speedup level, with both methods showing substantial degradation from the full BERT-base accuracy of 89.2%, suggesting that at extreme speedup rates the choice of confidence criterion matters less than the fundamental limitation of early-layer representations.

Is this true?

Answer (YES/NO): NO